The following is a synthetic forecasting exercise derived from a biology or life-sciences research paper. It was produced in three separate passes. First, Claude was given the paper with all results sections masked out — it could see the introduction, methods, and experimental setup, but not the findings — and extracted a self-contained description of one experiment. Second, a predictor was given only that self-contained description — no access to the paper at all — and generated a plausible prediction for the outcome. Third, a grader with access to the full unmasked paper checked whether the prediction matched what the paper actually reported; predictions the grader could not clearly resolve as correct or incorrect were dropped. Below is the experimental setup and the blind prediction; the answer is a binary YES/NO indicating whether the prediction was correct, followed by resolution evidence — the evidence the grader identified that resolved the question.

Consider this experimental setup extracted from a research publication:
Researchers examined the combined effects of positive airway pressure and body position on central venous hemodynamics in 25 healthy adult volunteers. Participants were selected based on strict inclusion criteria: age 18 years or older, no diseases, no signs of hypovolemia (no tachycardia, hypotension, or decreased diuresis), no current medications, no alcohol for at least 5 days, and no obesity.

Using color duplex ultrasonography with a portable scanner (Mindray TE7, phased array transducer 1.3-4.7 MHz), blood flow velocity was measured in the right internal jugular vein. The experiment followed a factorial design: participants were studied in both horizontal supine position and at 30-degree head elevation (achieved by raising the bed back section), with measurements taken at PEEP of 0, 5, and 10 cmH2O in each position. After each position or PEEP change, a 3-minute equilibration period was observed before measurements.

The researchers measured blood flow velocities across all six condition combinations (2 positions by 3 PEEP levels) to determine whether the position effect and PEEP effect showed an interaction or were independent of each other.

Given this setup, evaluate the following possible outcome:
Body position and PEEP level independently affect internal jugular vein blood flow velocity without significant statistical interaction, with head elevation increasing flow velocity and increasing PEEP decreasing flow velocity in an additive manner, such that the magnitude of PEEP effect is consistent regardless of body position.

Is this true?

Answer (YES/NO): NO